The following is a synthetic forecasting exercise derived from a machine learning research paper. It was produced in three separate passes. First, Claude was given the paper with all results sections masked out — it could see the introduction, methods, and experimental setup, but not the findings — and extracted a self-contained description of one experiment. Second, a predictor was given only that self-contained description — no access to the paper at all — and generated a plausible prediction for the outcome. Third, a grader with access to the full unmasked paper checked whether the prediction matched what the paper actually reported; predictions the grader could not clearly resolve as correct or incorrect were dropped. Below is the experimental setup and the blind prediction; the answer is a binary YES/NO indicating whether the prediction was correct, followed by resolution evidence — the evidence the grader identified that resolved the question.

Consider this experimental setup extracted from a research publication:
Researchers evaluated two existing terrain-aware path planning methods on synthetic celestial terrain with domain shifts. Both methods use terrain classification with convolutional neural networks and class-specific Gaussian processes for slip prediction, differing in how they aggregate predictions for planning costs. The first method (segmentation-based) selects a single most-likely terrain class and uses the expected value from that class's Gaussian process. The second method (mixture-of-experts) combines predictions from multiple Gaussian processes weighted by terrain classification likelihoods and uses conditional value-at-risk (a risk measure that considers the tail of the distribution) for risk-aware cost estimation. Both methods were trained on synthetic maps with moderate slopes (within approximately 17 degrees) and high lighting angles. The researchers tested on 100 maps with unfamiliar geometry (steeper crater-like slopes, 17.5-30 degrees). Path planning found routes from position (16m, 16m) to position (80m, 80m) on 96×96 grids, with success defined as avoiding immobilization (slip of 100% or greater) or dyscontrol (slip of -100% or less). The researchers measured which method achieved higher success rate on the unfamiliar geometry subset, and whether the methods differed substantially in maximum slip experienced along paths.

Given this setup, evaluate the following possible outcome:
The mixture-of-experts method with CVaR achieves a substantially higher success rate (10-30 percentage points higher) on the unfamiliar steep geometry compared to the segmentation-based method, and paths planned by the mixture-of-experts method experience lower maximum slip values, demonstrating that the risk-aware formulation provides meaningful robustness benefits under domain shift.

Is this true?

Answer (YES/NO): NO